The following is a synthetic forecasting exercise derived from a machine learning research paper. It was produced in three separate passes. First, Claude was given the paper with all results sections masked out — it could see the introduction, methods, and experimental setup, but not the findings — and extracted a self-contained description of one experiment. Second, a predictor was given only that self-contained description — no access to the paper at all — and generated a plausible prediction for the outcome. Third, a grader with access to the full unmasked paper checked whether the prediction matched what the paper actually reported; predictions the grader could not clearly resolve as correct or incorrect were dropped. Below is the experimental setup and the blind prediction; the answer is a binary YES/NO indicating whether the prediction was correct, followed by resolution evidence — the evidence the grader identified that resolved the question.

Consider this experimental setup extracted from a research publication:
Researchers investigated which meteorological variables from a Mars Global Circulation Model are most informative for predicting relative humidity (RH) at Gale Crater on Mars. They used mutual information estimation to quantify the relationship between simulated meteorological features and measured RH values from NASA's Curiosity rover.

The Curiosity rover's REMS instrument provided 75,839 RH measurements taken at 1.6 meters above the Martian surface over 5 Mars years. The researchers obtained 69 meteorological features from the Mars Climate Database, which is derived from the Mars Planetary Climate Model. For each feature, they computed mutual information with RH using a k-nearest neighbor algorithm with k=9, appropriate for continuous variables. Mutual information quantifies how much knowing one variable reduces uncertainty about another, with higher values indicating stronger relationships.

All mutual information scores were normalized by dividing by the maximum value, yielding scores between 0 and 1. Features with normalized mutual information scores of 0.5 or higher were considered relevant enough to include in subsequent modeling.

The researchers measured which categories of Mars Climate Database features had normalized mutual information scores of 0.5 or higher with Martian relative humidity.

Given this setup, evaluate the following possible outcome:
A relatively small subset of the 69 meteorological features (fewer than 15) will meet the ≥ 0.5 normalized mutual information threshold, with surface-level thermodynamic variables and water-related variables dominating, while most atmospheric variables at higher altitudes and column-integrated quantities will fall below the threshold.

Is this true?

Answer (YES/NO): NO